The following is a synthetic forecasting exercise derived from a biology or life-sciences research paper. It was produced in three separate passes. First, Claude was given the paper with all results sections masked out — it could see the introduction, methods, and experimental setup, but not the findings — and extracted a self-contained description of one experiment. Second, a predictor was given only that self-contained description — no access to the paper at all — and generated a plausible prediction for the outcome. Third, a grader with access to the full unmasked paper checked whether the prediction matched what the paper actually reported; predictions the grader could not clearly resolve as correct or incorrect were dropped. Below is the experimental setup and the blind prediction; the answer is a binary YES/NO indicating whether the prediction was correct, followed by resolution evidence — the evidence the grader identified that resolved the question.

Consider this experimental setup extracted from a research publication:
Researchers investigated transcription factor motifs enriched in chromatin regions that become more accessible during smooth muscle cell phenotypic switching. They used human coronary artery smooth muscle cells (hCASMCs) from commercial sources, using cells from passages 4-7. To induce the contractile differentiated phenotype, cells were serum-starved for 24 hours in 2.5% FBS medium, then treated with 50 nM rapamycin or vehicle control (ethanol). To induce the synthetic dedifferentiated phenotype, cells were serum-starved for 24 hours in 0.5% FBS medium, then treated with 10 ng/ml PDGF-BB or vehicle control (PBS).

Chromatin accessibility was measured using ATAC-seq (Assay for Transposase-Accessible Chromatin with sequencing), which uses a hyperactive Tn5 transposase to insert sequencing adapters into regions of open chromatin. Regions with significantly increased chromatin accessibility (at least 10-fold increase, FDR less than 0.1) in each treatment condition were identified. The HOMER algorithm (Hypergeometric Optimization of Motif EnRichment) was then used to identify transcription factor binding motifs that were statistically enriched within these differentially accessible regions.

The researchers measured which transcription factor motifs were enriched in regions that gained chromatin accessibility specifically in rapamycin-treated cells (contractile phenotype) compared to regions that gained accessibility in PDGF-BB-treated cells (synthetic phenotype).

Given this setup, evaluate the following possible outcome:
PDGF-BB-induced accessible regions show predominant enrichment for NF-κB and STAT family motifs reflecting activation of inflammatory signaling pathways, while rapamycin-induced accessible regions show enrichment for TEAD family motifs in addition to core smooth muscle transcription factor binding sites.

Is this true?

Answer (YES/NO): NO